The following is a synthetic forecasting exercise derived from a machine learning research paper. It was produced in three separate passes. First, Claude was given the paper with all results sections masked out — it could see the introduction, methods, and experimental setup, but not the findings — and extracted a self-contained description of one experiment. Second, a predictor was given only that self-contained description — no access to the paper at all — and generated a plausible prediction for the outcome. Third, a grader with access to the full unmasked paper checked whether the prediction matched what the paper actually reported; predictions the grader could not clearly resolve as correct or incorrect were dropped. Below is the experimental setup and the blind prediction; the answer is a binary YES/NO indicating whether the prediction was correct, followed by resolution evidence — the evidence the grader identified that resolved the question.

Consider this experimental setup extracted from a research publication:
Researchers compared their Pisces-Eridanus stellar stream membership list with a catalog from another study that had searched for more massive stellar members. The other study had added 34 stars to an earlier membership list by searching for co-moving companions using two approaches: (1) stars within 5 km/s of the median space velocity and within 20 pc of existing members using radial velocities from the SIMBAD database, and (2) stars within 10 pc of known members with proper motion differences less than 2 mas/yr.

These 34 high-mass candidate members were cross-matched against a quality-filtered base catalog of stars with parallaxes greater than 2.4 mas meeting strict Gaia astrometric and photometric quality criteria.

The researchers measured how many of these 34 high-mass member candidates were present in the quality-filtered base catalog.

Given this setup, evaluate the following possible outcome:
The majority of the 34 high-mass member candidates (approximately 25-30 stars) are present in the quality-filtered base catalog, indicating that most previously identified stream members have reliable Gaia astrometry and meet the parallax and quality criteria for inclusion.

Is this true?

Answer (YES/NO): NO